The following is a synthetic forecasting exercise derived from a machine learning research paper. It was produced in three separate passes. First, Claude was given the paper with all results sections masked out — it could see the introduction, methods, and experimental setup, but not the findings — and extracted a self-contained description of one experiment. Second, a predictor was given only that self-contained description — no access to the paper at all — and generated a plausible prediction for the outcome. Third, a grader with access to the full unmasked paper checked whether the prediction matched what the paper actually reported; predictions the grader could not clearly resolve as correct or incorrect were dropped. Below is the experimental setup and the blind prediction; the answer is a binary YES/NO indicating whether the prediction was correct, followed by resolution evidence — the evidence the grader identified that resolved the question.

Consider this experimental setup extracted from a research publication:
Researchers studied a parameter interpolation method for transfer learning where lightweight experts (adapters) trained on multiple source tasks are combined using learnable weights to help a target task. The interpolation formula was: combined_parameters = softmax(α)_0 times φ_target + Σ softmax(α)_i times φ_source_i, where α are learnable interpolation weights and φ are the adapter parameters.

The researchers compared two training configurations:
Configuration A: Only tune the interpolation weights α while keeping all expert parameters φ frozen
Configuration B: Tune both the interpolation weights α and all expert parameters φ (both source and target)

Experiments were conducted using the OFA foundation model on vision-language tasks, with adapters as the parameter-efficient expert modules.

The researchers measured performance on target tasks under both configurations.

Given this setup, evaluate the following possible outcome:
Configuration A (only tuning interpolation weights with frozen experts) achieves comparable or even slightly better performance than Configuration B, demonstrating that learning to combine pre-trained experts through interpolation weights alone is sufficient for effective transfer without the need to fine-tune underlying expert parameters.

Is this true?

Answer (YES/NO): NO